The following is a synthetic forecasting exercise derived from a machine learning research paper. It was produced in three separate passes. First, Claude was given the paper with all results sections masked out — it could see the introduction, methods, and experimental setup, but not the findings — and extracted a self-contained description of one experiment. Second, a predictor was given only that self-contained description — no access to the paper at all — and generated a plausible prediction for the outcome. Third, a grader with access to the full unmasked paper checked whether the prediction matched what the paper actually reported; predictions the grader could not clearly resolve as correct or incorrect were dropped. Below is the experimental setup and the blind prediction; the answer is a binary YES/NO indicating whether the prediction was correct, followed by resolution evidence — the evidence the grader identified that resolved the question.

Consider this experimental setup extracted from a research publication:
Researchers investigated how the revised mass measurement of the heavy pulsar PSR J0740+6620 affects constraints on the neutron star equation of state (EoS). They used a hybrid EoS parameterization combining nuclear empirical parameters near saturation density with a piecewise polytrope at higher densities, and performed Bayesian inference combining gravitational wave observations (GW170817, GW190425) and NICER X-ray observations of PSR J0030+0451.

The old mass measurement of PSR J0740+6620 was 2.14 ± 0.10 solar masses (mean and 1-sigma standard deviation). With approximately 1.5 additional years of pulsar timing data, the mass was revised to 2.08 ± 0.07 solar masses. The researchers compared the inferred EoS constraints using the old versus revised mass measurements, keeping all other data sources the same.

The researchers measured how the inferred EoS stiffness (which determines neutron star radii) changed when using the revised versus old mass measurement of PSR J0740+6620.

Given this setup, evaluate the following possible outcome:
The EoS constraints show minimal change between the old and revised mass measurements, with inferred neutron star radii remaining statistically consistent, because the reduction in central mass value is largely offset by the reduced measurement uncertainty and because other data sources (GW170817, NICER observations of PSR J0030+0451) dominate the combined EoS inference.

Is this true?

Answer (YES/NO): YES